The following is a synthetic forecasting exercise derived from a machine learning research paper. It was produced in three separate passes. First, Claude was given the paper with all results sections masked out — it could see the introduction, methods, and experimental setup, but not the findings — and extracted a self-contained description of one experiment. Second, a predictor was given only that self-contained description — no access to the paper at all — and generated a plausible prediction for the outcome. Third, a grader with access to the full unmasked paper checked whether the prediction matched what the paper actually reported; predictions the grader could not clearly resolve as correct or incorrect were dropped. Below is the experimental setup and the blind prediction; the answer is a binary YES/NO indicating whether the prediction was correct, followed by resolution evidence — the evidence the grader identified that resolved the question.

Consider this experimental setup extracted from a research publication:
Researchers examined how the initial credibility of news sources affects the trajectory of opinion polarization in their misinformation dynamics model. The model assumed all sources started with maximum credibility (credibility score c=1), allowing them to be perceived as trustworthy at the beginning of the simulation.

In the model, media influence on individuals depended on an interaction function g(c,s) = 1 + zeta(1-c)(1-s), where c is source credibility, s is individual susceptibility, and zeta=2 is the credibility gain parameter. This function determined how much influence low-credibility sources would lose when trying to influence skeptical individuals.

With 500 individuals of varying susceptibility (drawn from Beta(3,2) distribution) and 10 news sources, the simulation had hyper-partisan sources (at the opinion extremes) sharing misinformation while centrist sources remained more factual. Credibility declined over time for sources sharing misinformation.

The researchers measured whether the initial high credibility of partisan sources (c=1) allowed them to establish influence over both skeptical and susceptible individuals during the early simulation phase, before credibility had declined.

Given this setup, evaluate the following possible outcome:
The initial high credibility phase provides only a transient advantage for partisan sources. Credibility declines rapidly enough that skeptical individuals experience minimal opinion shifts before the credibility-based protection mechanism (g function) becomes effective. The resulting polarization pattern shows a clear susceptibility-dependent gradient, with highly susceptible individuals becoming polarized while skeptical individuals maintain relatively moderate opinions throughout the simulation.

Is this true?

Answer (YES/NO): NO